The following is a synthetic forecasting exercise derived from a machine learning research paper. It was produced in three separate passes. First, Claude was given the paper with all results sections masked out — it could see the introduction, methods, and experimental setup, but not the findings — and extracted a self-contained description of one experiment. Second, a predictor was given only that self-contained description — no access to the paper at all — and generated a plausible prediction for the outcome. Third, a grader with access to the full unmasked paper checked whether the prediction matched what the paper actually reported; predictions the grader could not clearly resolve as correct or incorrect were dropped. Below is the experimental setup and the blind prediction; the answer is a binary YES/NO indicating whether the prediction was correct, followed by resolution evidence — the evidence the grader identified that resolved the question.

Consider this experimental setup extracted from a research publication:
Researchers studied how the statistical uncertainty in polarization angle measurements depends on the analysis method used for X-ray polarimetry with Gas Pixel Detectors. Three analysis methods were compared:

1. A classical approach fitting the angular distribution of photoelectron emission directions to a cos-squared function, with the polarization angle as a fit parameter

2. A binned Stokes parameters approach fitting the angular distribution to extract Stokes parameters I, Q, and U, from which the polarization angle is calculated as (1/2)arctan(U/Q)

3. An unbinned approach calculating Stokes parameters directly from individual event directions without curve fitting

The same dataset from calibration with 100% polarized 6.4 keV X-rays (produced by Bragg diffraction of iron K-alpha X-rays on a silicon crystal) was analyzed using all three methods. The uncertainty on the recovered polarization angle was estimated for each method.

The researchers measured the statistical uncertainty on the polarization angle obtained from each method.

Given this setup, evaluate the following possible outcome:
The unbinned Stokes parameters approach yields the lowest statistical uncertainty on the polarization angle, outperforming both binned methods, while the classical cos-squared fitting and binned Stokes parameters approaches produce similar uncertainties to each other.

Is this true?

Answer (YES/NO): NO